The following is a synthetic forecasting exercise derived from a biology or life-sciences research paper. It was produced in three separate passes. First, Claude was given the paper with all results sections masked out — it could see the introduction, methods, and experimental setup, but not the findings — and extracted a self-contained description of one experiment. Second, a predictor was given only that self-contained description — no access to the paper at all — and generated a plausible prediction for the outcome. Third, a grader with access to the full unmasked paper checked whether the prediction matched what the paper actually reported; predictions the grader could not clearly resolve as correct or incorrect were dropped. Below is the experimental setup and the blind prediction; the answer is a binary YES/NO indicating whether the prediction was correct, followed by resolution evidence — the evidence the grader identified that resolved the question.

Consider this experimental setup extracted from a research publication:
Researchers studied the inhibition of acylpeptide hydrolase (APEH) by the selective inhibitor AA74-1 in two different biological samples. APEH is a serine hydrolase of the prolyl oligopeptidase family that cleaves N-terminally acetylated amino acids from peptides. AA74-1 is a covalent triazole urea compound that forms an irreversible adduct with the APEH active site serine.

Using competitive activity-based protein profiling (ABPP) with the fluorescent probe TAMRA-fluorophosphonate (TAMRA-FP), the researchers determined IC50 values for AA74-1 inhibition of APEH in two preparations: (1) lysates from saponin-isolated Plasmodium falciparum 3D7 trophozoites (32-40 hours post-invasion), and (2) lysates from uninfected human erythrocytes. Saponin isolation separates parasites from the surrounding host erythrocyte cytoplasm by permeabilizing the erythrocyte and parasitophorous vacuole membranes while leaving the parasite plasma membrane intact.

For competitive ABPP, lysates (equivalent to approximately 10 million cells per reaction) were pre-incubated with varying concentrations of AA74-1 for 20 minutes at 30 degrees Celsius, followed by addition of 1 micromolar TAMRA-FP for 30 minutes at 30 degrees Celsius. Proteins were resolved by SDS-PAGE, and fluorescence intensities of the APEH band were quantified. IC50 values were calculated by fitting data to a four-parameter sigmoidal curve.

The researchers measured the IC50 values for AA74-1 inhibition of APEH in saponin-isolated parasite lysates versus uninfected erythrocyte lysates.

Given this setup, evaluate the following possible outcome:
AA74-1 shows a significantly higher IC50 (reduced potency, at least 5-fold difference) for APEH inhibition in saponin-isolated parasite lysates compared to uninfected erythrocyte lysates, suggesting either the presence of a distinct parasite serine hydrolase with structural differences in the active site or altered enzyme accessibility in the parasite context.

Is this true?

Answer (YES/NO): NO